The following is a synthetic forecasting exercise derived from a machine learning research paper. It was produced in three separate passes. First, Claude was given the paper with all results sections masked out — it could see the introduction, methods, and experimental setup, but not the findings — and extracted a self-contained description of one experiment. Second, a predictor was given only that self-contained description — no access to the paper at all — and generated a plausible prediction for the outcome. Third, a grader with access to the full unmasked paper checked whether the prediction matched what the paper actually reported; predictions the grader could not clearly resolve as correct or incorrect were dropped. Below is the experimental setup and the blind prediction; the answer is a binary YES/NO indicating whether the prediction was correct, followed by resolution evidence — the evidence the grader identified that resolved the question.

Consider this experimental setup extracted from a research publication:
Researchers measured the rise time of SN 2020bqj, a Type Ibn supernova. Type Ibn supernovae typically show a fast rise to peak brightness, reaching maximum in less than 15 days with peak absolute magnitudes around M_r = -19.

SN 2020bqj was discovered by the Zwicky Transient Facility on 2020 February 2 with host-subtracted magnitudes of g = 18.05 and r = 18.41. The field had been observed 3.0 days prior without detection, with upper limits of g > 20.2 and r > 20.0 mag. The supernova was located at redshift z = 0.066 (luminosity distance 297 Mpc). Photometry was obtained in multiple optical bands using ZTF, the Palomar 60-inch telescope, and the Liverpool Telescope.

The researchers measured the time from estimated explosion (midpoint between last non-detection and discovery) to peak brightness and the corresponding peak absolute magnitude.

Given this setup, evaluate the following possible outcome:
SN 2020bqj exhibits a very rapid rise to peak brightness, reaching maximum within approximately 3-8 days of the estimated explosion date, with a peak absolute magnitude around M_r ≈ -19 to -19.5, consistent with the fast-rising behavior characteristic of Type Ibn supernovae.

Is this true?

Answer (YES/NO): YES